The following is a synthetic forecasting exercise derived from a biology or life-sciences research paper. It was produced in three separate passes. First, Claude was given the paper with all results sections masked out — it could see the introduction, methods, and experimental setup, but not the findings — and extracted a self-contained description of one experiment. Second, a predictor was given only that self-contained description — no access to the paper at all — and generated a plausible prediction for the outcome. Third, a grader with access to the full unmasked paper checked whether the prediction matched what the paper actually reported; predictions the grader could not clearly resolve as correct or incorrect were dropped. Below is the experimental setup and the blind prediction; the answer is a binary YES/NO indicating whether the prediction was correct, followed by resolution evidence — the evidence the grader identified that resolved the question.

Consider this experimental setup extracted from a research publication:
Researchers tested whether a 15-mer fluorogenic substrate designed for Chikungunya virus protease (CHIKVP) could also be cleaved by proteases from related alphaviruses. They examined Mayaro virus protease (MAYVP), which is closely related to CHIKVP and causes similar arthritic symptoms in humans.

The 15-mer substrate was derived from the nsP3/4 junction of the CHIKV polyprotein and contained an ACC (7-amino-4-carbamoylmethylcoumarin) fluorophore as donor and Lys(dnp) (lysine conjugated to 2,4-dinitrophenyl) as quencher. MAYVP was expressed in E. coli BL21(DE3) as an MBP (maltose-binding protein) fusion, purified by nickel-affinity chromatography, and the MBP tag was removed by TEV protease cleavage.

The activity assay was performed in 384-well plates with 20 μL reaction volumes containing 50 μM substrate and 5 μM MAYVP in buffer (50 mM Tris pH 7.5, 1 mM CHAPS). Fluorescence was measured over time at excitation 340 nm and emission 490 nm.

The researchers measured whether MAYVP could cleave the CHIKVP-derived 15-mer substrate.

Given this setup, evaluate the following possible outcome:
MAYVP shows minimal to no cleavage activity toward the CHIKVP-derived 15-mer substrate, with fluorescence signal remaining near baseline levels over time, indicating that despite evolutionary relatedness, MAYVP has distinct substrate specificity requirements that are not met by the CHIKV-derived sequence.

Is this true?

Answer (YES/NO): YES